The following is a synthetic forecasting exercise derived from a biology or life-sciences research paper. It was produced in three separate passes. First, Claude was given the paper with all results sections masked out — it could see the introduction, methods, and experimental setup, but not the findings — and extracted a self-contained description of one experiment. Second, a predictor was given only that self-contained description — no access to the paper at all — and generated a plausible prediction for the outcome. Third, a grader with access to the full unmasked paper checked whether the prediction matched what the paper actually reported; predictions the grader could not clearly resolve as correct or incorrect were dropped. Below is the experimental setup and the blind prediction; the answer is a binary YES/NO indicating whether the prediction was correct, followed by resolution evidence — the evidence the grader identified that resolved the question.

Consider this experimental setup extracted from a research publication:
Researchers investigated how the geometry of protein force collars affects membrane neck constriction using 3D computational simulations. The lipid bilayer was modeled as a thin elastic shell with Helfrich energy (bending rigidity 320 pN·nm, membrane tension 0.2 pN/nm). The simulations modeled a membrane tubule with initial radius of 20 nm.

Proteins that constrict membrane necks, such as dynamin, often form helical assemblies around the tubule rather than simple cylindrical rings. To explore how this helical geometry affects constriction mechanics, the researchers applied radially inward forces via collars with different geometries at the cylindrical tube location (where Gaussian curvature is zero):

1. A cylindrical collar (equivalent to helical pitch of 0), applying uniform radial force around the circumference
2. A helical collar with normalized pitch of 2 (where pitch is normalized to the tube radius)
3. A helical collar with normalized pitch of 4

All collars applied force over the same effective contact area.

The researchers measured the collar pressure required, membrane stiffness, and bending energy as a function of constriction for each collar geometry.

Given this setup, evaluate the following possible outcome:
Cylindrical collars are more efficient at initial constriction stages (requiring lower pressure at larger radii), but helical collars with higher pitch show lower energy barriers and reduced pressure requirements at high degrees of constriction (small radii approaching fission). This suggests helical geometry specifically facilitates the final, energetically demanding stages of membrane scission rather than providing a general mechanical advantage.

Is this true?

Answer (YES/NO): NO